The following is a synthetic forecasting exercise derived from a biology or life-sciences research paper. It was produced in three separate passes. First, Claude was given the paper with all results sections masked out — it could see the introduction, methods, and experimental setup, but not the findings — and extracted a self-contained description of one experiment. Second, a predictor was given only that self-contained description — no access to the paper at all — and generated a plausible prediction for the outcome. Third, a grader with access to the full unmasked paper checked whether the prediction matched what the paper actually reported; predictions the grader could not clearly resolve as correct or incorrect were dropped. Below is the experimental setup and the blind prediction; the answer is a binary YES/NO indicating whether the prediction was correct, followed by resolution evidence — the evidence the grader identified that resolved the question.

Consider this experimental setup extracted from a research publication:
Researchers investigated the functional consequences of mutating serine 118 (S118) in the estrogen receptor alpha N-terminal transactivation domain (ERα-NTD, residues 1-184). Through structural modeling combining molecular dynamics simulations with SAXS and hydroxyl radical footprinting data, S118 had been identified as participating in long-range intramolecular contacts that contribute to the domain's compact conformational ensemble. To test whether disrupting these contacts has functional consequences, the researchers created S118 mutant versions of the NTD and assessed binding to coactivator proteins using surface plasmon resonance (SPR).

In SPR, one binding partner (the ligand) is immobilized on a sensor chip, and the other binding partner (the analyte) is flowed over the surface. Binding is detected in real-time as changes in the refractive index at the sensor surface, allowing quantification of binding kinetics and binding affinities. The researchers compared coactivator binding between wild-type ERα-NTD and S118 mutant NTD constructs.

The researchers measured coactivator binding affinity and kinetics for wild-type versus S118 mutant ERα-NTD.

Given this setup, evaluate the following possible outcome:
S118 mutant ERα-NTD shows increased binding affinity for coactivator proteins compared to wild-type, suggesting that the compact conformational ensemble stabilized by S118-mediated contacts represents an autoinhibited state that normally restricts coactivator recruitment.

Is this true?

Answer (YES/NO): YES